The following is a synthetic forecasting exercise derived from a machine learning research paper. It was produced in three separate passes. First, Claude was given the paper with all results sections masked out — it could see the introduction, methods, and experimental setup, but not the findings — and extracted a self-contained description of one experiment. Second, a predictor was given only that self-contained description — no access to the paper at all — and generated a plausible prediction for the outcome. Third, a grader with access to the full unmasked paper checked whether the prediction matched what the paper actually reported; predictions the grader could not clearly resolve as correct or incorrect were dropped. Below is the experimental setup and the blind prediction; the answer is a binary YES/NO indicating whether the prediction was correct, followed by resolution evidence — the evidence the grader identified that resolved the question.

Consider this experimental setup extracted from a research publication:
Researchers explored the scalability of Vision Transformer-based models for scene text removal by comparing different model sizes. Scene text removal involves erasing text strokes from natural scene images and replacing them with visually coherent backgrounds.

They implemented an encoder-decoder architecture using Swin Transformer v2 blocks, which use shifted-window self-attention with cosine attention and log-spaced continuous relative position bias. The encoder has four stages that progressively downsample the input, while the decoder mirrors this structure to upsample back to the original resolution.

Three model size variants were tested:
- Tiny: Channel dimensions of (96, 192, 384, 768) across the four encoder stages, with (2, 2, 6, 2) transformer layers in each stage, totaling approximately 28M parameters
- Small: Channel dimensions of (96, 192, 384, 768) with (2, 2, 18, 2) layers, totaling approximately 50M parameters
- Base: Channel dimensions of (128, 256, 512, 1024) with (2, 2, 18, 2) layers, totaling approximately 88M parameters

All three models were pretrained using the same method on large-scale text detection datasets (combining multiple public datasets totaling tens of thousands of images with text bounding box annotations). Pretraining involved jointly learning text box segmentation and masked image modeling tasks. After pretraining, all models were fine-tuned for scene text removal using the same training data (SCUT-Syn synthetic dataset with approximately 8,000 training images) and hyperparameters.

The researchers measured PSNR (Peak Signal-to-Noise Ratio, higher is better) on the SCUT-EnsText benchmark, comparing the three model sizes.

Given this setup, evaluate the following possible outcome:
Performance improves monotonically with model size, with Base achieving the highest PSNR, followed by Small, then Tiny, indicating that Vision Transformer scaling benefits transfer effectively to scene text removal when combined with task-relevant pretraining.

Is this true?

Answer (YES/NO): YES